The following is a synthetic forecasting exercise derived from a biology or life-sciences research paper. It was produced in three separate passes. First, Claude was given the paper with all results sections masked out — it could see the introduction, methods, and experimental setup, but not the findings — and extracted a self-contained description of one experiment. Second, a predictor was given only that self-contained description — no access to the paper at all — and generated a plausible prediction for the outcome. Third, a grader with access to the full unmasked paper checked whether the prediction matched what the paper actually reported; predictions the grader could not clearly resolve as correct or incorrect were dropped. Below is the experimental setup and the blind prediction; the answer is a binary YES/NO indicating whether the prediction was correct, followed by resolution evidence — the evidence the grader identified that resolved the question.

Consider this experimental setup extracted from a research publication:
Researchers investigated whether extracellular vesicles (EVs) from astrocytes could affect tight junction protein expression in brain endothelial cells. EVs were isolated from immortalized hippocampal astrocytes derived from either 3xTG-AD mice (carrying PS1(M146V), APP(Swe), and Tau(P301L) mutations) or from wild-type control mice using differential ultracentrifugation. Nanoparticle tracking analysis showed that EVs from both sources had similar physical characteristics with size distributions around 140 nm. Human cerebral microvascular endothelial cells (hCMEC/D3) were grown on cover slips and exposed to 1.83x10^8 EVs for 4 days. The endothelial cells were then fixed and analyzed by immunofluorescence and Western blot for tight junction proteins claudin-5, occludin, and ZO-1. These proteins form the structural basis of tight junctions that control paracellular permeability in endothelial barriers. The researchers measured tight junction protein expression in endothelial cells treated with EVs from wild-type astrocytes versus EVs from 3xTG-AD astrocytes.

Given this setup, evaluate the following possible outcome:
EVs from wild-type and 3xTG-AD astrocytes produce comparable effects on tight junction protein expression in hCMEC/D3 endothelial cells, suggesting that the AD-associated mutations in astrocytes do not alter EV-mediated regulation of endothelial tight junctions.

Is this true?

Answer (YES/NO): NO